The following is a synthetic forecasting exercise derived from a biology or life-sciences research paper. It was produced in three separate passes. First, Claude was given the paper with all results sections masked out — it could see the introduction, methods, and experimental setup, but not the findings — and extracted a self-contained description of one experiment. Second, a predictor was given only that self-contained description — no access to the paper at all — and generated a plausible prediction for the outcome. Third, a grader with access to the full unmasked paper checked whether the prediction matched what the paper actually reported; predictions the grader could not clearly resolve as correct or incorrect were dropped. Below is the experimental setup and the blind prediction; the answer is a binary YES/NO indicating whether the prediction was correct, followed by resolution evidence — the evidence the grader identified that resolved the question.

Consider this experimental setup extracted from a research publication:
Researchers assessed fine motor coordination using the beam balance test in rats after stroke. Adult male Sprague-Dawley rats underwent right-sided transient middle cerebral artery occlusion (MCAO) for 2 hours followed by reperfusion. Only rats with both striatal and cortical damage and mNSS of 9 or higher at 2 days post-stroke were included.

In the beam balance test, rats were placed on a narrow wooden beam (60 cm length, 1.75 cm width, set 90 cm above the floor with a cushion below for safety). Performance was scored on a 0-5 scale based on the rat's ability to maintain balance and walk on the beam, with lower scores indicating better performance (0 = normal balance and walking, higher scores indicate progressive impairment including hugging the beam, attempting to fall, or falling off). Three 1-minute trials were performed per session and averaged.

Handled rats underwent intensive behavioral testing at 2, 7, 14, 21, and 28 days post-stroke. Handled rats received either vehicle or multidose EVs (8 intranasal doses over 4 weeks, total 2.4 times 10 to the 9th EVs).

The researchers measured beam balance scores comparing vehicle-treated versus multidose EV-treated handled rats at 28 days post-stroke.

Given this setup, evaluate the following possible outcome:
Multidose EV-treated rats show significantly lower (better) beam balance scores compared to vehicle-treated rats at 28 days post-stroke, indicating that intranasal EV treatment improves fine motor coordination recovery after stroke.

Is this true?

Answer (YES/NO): NO